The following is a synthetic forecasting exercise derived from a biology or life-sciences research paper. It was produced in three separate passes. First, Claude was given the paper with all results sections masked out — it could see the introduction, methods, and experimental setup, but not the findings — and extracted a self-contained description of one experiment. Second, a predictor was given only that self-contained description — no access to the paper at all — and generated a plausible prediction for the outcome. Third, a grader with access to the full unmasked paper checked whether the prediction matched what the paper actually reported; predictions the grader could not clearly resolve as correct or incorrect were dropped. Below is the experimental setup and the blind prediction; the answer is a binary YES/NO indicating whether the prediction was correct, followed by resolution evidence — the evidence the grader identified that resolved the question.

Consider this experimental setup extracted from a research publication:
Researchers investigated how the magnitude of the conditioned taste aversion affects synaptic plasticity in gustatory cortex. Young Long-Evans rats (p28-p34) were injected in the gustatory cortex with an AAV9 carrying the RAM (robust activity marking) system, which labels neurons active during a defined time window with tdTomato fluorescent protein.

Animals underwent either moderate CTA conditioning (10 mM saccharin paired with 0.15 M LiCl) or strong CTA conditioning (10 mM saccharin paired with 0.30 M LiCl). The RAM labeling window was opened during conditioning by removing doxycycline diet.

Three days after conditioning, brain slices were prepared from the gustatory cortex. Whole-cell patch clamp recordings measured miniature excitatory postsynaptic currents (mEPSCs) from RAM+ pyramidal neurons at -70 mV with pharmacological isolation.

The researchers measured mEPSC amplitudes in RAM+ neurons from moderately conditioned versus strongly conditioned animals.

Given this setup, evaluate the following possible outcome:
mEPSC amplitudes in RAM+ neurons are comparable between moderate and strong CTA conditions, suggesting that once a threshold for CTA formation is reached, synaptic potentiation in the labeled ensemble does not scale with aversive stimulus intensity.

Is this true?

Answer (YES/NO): NO